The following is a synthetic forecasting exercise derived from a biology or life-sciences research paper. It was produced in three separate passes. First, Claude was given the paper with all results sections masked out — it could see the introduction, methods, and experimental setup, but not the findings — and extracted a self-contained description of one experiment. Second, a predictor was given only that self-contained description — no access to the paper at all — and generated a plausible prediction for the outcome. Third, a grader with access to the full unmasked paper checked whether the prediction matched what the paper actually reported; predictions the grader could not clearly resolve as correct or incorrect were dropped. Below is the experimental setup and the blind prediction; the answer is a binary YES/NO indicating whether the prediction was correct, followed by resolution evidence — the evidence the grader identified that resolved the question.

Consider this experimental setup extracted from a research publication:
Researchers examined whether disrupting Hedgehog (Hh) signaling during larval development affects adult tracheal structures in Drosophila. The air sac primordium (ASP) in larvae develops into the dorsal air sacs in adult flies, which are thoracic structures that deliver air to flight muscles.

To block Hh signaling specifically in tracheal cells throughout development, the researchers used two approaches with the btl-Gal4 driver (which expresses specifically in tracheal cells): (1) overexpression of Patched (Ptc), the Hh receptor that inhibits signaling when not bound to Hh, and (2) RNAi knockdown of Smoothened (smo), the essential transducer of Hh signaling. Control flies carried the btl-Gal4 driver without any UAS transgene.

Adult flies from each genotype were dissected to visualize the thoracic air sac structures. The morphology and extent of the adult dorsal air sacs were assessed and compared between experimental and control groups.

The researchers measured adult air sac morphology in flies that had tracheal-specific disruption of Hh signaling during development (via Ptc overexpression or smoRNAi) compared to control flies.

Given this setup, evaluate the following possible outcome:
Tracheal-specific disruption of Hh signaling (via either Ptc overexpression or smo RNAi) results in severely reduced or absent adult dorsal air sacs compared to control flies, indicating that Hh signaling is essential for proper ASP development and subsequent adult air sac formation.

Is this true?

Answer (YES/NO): NO